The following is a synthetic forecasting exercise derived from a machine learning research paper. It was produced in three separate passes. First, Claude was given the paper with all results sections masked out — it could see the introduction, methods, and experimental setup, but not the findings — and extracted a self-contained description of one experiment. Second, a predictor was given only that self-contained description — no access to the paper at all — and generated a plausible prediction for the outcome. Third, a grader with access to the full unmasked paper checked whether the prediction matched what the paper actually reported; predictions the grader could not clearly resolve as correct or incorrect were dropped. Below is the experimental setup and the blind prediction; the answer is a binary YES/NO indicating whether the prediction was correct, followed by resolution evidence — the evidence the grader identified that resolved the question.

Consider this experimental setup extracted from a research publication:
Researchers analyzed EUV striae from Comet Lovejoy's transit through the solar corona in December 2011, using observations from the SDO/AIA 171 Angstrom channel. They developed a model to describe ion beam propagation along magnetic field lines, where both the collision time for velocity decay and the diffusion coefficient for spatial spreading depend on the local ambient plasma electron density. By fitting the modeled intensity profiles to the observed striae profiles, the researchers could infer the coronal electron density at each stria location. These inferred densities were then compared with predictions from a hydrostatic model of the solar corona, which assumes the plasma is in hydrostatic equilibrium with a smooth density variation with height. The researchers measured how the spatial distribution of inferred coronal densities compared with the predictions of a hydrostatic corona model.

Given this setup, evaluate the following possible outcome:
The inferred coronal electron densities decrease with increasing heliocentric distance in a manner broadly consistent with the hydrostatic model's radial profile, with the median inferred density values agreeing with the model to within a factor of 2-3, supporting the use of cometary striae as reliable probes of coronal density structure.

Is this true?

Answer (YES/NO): YES